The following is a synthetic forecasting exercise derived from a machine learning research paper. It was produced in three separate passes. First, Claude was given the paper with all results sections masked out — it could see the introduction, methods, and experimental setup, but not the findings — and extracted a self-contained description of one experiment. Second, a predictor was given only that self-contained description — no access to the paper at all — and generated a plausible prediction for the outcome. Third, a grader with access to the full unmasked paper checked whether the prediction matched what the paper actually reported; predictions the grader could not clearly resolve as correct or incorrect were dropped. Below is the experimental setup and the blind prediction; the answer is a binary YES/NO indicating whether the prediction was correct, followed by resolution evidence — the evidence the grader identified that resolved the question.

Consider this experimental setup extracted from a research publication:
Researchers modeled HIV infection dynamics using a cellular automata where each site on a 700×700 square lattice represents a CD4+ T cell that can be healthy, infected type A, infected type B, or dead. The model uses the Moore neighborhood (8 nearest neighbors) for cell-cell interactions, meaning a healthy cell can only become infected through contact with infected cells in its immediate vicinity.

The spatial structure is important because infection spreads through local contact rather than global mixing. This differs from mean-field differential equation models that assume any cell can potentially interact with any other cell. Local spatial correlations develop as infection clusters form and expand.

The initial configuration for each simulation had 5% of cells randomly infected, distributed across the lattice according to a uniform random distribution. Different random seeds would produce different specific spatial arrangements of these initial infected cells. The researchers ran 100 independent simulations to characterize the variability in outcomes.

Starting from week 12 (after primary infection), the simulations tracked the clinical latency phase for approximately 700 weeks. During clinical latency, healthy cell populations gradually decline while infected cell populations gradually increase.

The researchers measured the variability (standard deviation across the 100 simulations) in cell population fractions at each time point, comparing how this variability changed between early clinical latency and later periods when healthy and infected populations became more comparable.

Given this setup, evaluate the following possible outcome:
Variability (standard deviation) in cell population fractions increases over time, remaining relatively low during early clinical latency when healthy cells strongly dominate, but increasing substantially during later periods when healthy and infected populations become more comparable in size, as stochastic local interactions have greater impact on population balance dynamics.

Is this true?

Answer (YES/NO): YES